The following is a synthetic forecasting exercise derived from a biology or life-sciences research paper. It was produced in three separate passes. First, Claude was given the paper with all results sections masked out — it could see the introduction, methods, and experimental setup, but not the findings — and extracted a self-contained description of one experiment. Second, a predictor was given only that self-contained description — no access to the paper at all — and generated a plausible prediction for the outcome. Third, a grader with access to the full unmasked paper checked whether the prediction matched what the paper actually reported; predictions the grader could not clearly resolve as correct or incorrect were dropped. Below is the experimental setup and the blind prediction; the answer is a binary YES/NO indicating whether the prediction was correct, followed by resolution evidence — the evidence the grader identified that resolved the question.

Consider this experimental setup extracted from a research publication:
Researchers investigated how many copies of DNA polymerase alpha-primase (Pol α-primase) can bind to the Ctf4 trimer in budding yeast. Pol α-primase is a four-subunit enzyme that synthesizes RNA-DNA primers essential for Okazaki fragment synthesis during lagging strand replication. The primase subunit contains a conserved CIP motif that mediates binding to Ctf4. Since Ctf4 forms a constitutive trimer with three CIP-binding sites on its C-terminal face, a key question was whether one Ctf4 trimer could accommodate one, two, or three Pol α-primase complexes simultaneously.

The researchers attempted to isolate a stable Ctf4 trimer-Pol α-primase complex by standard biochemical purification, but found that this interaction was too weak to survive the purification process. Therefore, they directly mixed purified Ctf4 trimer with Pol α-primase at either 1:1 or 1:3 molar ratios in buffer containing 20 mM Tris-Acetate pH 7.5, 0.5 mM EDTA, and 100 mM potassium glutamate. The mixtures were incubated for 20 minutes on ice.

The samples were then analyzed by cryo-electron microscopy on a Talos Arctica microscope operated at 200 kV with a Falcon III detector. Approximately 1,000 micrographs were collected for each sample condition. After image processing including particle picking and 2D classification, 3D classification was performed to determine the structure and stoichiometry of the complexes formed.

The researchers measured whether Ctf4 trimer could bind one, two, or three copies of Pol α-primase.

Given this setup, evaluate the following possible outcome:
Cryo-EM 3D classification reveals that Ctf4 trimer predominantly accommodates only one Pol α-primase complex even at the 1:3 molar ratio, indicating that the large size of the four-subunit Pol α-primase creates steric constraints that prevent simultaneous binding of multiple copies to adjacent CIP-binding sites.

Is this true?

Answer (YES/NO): YES